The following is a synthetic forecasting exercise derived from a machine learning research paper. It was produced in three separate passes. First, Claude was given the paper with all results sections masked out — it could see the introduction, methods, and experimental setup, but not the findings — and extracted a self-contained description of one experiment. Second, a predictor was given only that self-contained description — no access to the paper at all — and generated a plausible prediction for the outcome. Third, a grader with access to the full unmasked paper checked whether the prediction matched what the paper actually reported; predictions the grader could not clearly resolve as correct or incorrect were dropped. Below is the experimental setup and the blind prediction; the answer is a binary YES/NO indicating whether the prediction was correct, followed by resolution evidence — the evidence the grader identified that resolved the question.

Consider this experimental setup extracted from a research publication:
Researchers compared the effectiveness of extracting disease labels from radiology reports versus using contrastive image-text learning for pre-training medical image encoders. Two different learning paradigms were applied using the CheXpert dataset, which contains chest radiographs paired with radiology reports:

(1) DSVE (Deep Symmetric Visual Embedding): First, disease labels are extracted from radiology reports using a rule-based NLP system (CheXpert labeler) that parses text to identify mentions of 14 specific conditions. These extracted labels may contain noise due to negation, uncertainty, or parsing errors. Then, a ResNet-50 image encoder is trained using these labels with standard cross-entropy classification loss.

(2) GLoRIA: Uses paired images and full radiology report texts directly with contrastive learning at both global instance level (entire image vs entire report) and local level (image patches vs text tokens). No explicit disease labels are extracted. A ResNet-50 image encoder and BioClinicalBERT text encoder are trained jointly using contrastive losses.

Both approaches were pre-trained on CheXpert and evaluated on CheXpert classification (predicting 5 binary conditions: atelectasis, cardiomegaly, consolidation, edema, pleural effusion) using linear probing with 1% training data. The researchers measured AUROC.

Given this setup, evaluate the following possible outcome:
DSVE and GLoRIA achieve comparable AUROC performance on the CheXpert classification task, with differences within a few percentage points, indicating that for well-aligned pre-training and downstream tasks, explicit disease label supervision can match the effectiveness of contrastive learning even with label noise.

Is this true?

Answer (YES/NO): NO